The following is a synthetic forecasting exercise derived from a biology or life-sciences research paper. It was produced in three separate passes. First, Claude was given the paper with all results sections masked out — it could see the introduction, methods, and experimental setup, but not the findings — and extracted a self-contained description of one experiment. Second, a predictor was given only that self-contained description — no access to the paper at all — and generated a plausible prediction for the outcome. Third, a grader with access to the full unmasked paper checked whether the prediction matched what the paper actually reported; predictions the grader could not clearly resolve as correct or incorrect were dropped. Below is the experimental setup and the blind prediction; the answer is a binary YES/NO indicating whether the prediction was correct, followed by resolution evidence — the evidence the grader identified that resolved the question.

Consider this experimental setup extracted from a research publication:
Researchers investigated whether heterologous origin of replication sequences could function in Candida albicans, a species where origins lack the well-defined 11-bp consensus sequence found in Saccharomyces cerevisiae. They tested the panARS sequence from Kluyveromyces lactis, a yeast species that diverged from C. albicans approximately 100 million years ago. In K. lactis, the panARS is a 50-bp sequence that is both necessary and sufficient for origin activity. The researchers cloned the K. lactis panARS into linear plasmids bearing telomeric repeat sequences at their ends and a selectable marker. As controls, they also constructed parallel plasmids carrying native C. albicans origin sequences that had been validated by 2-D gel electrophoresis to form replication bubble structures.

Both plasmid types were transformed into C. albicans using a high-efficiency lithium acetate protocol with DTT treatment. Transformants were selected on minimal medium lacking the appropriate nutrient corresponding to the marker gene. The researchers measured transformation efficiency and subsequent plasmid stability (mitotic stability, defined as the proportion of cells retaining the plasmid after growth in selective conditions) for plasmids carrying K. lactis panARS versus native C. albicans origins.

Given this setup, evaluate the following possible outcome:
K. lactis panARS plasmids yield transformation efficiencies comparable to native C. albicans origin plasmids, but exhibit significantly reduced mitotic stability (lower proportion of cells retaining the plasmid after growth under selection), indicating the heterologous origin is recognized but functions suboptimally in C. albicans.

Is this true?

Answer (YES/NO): NO